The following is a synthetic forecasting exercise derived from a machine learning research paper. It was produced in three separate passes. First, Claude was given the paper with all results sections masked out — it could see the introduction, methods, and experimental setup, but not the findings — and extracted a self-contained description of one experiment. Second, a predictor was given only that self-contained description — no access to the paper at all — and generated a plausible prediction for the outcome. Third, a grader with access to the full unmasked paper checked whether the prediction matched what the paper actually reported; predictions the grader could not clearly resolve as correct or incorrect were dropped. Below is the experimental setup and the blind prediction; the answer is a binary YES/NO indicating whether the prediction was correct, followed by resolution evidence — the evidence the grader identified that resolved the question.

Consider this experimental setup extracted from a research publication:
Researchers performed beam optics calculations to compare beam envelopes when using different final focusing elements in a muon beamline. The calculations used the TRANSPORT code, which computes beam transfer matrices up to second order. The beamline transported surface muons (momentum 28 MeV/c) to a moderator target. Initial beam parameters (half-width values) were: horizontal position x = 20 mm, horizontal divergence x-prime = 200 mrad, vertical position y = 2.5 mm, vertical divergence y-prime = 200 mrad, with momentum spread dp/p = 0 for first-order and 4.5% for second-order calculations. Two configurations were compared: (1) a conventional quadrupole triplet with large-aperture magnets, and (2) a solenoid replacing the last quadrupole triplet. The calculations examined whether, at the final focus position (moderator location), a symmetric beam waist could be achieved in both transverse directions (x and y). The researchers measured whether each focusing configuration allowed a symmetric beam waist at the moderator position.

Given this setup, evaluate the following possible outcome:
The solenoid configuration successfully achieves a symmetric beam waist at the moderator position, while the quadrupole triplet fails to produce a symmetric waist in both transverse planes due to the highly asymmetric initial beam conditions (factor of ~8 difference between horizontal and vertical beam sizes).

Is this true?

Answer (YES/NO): NO